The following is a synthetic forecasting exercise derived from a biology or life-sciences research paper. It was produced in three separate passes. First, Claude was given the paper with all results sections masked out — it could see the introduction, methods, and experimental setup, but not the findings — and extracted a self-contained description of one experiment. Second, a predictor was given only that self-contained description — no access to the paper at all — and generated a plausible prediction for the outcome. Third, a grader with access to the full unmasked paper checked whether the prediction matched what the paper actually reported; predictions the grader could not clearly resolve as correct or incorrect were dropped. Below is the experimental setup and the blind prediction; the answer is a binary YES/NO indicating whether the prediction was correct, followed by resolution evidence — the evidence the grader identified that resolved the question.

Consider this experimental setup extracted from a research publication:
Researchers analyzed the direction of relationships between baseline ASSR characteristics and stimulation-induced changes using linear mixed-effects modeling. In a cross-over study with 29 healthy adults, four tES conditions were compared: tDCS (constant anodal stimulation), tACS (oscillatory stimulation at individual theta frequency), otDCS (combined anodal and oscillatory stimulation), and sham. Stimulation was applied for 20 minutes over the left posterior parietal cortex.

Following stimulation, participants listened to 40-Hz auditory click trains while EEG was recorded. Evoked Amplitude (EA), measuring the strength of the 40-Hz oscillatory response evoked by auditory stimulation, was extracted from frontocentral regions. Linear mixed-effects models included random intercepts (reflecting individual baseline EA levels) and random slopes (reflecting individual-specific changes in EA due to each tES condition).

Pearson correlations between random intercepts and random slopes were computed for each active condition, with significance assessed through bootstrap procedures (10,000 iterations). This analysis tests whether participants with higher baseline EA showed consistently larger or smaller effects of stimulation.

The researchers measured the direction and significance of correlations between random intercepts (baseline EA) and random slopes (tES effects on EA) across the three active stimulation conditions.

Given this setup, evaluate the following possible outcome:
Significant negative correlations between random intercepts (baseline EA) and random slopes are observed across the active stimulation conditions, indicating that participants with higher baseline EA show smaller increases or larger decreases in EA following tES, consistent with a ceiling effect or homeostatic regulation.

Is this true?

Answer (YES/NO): YES